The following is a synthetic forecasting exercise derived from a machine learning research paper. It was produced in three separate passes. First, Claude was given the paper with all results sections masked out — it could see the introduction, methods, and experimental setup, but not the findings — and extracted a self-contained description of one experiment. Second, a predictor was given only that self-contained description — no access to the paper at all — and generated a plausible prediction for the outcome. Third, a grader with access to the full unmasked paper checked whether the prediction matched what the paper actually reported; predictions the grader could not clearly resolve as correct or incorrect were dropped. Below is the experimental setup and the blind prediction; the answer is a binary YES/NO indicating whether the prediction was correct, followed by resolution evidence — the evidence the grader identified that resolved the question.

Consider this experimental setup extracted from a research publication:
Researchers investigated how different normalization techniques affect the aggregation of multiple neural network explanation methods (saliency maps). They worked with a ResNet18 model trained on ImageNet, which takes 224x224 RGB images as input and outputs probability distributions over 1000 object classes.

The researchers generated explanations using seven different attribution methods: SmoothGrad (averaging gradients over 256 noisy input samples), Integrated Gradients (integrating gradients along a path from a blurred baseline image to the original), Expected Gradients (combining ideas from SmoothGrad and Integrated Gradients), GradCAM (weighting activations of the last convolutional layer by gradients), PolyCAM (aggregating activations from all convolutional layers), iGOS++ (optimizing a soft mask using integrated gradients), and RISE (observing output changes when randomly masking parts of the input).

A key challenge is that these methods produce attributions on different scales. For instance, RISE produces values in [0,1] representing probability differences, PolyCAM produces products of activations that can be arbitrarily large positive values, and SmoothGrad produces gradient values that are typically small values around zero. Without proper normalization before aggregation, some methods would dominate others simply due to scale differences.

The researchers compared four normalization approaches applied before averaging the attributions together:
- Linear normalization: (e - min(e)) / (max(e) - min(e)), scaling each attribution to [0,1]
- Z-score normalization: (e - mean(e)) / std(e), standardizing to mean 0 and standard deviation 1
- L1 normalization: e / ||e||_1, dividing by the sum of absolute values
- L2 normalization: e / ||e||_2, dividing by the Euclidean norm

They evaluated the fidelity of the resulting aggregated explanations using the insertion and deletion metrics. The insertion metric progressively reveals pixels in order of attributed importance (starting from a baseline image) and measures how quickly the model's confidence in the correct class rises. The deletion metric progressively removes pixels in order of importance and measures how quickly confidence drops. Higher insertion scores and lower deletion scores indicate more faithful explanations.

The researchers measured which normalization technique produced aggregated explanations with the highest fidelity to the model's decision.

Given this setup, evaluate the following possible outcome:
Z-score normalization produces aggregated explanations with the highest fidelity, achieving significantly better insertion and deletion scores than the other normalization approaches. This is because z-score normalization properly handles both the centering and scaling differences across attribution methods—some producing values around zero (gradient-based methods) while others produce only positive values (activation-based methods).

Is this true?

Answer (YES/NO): NO